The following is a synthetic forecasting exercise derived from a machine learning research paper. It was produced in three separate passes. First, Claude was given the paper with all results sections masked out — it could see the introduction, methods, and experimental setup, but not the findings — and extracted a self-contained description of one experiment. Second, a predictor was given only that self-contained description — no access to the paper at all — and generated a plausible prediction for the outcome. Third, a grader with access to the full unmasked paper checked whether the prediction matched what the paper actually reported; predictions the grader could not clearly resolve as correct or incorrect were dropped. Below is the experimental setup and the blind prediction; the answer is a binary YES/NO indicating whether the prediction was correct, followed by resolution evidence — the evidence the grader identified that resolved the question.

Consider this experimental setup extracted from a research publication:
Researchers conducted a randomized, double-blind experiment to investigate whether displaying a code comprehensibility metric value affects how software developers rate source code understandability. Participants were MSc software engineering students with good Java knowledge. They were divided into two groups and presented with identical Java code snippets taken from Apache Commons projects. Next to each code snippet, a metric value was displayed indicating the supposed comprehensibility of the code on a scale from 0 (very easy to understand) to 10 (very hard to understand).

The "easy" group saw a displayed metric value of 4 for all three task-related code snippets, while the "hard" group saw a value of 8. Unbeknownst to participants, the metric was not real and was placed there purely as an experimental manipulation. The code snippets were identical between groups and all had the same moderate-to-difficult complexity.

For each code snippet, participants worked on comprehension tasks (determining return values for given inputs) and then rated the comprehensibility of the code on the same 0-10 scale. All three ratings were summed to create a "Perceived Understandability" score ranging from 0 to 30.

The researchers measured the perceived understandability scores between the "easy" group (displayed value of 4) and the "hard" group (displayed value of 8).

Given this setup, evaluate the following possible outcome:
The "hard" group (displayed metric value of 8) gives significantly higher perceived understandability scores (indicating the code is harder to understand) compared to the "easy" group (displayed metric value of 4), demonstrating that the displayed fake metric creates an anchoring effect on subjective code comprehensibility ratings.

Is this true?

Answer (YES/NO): YES